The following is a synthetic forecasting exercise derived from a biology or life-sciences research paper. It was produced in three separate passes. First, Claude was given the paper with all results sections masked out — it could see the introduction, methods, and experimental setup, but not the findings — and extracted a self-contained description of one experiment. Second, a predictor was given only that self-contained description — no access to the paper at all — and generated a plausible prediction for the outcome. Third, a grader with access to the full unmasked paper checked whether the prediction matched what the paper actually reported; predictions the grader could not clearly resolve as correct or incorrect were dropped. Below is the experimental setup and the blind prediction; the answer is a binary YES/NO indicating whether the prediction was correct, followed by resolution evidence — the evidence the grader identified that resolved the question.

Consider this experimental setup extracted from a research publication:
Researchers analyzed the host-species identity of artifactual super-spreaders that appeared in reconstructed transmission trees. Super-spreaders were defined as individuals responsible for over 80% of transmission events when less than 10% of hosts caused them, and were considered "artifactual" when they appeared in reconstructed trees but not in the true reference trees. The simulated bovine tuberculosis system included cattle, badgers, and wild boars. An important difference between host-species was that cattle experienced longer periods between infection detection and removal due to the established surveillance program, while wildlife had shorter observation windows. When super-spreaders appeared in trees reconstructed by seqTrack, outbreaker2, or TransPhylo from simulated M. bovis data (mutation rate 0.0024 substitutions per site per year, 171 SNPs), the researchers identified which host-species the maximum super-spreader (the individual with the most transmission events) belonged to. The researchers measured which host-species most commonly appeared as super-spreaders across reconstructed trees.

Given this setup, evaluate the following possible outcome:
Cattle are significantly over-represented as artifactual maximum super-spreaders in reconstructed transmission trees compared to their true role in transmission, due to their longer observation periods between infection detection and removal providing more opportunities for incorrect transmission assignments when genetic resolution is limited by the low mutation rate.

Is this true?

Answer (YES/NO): YES